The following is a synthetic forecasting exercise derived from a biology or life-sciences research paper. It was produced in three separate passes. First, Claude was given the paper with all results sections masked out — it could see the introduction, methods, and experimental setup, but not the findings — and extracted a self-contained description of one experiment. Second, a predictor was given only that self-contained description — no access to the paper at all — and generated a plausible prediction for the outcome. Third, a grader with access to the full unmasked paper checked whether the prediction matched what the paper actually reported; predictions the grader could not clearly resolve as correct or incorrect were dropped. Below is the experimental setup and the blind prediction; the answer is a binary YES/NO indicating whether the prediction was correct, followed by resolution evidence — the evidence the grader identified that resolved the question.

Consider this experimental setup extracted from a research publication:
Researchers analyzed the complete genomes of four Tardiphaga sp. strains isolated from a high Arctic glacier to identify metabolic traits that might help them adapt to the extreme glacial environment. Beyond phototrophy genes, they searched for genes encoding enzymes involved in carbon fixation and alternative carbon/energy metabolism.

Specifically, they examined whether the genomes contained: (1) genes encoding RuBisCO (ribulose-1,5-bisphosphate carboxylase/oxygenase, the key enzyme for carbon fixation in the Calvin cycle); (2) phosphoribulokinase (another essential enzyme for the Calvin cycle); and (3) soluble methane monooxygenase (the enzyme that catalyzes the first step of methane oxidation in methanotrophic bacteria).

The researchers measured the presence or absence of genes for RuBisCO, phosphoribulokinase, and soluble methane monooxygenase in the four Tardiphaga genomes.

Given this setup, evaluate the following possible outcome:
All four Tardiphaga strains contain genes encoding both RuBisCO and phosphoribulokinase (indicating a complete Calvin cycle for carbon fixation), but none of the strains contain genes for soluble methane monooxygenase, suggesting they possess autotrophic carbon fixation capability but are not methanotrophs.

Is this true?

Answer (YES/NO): NO